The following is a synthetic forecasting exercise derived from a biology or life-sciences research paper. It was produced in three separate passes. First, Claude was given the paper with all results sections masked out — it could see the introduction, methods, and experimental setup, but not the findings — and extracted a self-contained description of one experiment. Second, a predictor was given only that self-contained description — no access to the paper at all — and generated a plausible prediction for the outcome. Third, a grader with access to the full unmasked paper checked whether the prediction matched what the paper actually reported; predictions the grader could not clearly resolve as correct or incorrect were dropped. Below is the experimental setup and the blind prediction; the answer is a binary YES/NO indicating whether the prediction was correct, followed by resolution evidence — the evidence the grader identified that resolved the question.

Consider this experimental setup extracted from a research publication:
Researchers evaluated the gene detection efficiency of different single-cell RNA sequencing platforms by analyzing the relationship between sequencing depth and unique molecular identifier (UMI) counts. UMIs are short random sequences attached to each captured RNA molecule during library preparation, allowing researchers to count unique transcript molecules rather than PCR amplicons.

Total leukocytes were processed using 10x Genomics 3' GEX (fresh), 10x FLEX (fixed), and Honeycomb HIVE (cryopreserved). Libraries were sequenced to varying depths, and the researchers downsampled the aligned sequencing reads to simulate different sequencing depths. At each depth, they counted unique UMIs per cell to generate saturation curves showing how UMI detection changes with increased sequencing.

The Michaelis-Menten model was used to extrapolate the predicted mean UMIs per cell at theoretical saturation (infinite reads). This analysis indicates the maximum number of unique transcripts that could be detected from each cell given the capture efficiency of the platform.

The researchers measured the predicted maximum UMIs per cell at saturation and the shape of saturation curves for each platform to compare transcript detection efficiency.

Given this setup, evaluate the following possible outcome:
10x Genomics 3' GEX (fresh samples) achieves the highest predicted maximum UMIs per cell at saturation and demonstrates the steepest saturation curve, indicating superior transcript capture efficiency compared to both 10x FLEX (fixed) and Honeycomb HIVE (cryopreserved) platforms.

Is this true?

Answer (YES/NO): NO